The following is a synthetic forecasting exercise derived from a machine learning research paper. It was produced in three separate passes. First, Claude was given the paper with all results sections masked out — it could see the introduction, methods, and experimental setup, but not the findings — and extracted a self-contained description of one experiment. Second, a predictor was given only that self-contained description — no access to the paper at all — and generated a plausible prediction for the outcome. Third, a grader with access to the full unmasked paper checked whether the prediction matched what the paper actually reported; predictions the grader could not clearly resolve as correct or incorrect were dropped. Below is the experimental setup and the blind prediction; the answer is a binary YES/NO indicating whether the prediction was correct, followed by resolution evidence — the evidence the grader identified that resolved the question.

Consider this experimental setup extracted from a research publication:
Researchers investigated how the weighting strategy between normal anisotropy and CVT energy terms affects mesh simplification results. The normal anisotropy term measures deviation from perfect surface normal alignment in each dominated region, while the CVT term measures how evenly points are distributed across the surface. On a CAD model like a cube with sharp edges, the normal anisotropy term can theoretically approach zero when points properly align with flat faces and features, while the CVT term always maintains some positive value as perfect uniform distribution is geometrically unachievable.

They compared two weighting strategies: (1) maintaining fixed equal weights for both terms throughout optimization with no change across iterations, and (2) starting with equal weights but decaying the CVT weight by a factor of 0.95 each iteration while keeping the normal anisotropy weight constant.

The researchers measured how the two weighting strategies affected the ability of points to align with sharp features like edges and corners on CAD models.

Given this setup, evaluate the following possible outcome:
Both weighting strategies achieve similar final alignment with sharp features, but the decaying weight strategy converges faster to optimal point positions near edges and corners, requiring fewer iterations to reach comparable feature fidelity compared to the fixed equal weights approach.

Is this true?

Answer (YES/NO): NO